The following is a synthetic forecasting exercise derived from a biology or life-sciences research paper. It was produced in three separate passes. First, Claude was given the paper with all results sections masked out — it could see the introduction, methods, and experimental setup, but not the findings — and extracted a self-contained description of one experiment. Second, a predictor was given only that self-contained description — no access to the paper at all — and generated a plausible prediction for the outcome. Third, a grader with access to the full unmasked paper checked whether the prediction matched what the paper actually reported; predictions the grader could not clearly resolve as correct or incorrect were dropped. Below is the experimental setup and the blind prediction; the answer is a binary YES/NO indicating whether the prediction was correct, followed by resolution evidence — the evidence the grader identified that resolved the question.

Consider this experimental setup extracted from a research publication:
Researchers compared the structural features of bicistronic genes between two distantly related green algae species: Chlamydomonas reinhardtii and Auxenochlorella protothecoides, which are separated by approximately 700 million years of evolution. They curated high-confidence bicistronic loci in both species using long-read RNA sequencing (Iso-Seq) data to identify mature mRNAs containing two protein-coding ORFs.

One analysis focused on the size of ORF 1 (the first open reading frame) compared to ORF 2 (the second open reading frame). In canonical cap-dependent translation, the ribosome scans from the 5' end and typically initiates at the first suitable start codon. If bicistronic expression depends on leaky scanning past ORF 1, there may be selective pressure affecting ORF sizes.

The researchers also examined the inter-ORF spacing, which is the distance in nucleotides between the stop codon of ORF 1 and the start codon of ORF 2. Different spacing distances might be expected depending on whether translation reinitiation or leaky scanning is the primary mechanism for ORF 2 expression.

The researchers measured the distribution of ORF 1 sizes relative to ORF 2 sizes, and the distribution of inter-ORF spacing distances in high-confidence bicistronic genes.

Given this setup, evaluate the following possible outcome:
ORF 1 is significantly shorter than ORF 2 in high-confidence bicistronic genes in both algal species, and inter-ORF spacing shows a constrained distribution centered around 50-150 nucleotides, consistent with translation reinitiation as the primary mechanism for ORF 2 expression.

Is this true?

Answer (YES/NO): NO